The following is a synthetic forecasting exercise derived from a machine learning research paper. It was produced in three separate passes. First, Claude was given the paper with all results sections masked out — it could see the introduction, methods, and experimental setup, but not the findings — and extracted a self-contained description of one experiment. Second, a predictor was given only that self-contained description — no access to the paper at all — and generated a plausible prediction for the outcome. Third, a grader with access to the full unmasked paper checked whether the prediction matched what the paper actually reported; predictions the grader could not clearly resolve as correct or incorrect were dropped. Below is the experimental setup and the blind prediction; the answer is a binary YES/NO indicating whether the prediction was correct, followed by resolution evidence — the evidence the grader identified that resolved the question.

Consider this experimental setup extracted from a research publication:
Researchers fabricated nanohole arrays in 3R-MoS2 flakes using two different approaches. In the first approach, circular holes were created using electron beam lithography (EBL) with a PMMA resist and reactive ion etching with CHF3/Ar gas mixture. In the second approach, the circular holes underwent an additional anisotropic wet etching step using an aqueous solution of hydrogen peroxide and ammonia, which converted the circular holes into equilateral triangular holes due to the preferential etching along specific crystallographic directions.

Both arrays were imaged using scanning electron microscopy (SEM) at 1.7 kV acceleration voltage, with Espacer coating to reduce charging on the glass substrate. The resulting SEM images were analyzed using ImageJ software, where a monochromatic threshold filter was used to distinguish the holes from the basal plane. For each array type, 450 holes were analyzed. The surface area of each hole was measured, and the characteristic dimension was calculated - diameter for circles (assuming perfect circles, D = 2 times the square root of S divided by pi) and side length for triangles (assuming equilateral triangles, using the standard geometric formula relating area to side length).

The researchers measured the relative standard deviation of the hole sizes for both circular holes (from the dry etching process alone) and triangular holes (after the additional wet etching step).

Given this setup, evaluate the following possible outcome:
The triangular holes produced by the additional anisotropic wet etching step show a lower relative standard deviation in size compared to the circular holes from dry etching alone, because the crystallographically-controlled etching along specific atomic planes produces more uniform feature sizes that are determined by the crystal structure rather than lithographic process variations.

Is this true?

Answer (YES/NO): YES